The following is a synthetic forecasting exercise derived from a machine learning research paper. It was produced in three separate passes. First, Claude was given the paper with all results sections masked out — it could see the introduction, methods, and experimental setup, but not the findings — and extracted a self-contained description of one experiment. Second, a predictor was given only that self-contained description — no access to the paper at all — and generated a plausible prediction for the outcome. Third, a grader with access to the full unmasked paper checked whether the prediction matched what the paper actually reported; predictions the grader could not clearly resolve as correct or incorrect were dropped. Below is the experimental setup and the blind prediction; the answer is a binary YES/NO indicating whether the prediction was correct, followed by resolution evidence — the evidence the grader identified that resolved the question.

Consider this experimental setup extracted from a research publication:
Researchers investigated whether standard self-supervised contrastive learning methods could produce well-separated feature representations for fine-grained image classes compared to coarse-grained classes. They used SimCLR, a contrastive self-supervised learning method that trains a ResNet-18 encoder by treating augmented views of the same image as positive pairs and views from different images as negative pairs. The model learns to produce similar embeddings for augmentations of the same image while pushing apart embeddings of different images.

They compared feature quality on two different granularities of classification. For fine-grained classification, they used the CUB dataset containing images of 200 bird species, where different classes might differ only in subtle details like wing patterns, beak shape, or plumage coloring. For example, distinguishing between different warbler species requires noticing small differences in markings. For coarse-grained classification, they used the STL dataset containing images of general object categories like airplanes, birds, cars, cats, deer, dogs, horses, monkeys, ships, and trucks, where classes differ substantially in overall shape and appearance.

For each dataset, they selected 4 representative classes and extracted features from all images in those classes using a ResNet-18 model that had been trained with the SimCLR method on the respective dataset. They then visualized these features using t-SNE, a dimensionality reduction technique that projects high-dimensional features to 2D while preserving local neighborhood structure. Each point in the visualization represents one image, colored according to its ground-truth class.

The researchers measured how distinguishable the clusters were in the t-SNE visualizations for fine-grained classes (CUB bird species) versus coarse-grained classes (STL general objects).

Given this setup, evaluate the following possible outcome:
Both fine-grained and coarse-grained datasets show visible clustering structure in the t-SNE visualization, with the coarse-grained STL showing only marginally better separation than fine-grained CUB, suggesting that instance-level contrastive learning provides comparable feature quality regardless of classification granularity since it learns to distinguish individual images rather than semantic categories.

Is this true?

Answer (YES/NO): NO